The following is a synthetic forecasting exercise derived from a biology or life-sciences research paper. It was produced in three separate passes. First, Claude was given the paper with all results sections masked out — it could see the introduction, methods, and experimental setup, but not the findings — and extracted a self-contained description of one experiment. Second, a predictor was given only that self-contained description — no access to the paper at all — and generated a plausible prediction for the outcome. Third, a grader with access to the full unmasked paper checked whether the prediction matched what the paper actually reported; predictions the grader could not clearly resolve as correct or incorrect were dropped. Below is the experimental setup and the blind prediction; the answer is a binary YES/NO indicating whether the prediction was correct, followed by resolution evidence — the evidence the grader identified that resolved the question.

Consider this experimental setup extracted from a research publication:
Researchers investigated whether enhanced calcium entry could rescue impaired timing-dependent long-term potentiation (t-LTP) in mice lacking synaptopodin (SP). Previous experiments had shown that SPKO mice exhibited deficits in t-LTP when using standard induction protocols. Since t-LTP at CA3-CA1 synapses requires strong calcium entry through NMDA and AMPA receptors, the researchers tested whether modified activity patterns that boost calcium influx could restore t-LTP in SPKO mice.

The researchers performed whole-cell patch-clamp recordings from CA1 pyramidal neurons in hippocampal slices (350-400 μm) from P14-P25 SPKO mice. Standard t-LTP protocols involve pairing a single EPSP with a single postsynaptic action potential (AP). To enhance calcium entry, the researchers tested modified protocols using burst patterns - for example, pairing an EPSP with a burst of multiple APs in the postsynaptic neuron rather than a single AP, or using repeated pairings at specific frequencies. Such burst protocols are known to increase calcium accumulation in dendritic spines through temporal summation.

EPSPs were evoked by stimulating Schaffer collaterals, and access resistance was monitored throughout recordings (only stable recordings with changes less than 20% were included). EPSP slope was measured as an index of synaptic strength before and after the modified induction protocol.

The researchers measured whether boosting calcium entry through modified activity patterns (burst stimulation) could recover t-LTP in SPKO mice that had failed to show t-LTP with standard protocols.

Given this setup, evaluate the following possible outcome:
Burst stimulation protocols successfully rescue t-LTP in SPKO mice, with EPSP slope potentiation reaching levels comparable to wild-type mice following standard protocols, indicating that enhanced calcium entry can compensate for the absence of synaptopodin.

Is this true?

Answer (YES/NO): NO